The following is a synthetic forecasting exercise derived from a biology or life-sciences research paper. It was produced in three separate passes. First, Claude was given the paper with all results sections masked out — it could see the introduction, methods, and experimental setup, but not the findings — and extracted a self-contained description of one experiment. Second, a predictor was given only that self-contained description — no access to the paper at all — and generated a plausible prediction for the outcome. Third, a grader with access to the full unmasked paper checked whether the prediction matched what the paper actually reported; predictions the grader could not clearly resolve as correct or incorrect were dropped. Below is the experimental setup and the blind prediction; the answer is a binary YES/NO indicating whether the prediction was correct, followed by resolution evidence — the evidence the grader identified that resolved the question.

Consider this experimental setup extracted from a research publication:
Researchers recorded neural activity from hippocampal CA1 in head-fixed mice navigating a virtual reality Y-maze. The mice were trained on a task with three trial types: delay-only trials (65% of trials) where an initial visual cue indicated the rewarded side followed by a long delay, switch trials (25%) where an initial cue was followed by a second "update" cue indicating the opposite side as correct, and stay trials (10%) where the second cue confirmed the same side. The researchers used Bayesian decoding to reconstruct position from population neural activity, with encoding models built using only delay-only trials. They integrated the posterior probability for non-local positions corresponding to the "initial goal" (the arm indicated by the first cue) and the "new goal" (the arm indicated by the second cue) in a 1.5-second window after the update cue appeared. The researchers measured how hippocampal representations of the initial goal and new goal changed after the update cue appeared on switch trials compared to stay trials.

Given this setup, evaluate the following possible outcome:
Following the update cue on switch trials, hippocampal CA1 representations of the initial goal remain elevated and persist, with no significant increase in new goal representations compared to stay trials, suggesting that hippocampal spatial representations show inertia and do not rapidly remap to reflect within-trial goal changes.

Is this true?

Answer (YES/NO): NO